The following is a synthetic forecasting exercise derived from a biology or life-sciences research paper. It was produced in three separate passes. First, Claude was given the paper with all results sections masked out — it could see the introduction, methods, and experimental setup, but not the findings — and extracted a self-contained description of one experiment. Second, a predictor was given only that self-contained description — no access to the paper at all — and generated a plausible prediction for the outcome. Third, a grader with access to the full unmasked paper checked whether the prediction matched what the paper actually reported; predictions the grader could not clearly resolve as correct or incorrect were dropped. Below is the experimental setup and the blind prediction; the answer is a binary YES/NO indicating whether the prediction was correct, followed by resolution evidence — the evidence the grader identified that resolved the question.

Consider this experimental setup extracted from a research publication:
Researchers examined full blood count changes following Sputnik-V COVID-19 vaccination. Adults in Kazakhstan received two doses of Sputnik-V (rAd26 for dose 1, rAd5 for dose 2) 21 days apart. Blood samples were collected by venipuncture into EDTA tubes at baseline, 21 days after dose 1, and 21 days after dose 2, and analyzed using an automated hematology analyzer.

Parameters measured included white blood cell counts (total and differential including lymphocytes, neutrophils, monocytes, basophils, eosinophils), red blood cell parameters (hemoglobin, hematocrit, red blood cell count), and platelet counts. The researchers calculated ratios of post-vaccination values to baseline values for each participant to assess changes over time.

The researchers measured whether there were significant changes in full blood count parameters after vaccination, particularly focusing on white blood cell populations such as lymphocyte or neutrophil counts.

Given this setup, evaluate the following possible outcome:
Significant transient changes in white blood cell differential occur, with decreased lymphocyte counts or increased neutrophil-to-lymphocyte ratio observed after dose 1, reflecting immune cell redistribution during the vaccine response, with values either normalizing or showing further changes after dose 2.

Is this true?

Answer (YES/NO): NO